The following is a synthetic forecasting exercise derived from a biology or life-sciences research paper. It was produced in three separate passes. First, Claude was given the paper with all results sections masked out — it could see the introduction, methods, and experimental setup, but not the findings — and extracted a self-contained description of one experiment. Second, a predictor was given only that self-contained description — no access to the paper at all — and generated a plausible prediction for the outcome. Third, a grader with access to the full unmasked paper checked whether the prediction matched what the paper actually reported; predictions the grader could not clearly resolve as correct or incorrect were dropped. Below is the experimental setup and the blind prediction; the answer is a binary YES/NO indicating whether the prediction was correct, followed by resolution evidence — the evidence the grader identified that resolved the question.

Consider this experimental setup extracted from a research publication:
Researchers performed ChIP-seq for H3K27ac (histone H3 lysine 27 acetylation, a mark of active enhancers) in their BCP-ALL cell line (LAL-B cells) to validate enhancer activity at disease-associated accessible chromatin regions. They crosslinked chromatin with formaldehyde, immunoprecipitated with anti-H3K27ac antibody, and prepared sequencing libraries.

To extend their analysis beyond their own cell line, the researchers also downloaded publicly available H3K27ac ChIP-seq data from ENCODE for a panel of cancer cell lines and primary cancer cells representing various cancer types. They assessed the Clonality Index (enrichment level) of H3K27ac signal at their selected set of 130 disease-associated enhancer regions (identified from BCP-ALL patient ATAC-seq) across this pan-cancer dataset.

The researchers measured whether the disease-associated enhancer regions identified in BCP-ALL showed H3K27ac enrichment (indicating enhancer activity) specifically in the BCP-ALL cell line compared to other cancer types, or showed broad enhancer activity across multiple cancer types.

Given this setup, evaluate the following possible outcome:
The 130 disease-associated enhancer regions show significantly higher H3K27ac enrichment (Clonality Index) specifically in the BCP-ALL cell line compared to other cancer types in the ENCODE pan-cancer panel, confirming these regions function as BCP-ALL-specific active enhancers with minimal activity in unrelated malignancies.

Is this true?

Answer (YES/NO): NO